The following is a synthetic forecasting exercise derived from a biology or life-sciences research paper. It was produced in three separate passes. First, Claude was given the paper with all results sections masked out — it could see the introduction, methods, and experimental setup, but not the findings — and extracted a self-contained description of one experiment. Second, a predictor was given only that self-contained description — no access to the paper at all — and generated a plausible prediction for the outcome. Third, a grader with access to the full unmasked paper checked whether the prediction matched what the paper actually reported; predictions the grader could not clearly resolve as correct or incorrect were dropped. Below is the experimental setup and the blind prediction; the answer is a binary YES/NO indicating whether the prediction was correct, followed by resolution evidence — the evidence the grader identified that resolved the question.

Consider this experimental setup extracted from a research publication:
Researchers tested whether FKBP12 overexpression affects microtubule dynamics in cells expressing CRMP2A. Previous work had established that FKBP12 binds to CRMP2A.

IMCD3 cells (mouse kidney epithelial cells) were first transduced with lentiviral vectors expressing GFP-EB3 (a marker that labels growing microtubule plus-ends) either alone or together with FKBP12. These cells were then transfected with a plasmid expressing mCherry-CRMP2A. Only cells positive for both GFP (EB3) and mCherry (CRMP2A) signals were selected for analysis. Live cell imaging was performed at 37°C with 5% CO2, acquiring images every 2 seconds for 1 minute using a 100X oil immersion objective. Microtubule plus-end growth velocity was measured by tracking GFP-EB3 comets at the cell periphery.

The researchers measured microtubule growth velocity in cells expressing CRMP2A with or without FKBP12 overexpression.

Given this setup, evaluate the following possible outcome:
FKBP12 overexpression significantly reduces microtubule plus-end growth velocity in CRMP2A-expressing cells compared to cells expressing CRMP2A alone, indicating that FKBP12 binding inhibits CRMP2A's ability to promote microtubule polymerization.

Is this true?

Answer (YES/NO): YES